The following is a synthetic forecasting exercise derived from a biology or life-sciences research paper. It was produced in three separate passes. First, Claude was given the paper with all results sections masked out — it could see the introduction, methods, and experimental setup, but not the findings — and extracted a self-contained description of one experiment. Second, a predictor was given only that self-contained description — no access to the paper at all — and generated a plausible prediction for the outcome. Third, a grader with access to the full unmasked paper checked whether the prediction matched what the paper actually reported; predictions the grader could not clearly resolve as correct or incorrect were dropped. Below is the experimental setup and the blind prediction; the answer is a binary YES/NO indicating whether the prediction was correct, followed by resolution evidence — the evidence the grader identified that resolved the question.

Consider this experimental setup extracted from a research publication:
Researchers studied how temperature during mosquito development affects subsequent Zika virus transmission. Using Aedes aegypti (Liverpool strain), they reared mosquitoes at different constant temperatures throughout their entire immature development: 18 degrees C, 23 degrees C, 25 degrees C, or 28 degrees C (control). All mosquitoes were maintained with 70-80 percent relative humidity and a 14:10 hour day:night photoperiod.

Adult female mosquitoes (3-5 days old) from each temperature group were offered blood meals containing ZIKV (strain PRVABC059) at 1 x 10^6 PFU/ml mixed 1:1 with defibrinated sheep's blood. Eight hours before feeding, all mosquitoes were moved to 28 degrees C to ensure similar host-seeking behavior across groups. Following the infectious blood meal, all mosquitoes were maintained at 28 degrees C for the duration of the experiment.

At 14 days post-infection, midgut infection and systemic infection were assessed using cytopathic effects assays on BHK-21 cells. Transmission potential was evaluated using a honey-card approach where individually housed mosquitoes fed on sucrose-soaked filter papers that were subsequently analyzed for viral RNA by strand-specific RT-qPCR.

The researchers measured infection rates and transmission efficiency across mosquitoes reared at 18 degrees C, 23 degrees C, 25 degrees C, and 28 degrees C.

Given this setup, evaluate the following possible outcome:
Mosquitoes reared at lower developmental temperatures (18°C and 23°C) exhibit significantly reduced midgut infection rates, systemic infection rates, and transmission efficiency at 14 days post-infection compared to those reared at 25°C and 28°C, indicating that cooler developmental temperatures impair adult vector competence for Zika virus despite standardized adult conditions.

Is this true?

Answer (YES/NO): NO